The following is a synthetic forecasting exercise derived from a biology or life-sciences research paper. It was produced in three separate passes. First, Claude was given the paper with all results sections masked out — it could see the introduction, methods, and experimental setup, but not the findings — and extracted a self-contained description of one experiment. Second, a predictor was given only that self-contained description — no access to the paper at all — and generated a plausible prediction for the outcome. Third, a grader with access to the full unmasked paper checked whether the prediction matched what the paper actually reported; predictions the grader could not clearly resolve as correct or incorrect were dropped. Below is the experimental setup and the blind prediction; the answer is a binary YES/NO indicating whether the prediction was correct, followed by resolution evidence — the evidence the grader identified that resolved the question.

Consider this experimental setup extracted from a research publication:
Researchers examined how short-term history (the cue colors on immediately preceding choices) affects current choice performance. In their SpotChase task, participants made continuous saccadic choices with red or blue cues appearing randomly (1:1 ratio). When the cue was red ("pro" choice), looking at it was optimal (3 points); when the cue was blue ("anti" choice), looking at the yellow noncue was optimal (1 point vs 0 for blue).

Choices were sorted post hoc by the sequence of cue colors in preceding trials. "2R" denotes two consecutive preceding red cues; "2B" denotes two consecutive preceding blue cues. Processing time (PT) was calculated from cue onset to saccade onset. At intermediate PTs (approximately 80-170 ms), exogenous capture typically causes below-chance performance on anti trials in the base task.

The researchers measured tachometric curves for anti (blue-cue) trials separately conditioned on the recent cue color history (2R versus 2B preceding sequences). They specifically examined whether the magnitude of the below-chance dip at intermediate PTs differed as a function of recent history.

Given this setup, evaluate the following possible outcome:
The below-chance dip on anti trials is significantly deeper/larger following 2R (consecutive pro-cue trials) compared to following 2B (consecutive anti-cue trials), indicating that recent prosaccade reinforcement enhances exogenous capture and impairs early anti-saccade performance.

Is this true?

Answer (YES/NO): YES